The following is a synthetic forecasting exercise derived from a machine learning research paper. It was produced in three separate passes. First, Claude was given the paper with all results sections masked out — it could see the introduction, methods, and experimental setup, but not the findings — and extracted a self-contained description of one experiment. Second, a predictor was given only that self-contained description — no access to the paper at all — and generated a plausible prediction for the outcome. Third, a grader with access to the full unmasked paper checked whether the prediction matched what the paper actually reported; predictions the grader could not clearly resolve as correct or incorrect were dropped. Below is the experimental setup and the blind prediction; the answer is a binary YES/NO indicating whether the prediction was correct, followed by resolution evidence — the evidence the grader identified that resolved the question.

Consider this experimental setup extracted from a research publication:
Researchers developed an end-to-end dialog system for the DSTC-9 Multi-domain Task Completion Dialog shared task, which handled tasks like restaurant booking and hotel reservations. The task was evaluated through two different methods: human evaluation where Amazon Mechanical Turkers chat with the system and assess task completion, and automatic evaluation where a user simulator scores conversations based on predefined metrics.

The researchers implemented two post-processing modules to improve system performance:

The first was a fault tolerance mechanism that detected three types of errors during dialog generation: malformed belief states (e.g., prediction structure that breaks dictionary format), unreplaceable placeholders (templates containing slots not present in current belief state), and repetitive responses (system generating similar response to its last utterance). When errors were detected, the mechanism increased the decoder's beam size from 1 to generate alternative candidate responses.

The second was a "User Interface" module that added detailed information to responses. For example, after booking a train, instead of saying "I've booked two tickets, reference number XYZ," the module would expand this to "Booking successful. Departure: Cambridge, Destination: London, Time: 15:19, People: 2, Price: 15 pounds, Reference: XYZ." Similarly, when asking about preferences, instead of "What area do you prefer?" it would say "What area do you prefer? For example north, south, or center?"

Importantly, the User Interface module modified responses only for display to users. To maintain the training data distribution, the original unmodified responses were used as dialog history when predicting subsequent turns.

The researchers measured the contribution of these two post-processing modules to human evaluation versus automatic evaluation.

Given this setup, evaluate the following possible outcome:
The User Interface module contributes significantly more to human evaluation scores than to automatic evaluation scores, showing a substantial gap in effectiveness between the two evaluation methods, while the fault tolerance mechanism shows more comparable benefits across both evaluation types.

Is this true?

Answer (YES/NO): YES